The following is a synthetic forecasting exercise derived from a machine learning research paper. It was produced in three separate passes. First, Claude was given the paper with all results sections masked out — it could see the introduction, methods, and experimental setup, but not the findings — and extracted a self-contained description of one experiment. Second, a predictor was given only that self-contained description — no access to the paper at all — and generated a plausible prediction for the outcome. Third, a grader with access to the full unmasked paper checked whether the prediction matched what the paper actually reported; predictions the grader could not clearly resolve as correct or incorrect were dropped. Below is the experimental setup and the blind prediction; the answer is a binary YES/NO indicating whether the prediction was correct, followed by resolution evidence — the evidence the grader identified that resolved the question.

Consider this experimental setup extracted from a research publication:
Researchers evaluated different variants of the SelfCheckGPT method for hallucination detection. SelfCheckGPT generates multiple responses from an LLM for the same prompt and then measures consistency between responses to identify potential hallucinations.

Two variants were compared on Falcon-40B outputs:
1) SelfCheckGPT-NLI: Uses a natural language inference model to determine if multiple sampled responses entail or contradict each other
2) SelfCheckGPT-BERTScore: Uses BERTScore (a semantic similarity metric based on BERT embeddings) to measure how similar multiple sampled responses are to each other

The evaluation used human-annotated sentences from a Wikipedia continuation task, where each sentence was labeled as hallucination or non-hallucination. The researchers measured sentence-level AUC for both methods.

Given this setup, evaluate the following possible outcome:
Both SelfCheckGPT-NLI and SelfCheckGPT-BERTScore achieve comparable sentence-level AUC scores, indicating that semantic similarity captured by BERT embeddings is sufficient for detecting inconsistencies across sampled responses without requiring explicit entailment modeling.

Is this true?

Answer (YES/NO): NO